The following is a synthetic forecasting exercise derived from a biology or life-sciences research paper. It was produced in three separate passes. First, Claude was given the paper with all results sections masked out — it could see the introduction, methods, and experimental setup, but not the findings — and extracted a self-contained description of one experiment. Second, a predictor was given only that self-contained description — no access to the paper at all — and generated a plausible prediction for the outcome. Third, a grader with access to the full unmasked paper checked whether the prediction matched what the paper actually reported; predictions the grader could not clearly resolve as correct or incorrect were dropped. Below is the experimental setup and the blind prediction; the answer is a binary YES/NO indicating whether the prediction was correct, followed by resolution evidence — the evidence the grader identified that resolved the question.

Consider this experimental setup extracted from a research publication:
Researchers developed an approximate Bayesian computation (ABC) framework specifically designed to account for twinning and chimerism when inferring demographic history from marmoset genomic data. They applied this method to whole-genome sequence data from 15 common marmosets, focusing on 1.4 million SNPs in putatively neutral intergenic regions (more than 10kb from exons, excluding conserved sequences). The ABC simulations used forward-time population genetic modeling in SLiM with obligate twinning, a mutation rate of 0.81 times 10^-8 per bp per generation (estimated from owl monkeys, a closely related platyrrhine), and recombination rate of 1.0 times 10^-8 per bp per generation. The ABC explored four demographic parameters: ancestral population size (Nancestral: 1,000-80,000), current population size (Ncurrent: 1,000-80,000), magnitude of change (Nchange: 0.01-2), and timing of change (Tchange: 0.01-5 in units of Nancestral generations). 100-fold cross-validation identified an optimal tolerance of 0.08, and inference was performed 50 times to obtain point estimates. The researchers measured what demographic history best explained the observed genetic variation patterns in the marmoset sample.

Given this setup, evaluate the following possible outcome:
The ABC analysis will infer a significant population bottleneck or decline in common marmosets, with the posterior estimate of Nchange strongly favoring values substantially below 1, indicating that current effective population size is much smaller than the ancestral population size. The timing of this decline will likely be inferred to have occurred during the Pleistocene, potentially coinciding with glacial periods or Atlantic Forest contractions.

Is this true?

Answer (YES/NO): NO